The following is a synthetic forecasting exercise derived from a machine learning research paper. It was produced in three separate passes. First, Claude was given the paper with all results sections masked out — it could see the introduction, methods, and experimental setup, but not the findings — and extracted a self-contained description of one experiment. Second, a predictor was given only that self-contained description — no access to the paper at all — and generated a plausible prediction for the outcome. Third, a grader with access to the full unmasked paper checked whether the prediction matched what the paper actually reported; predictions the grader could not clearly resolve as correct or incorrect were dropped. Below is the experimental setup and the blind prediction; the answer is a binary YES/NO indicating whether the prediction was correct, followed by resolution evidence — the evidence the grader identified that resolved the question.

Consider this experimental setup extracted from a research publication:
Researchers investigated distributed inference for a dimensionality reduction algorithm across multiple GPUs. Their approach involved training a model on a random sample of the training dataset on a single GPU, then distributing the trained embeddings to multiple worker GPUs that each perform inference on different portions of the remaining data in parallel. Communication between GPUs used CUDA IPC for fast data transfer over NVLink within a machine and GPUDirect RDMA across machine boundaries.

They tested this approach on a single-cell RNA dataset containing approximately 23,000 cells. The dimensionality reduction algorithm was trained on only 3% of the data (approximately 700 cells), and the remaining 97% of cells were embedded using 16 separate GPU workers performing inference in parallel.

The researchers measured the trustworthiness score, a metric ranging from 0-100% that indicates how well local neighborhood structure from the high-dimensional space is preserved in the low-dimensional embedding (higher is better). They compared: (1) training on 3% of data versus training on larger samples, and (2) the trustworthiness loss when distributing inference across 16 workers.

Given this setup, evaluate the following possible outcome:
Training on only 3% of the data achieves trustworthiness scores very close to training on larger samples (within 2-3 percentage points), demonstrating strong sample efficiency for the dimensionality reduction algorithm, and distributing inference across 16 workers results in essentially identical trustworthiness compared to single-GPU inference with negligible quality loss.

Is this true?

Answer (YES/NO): YES